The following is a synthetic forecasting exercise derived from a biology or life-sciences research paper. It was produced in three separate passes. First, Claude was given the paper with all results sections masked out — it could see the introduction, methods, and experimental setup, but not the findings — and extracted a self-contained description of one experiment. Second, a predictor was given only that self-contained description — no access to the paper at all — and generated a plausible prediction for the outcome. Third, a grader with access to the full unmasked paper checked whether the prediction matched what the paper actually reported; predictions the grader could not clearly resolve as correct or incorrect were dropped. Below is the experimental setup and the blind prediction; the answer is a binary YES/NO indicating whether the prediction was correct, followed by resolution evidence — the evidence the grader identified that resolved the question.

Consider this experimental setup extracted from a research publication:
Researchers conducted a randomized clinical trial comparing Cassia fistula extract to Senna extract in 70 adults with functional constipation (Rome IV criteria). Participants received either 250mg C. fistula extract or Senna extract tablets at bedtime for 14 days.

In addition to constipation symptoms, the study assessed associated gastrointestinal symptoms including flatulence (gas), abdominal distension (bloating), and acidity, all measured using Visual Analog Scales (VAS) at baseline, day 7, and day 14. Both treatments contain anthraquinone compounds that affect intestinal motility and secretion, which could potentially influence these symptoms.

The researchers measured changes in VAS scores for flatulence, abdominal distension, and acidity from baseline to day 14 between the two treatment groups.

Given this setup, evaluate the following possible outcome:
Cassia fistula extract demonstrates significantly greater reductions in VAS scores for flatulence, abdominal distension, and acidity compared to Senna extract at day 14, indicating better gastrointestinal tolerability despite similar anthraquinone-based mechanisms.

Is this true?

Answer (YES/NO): NO